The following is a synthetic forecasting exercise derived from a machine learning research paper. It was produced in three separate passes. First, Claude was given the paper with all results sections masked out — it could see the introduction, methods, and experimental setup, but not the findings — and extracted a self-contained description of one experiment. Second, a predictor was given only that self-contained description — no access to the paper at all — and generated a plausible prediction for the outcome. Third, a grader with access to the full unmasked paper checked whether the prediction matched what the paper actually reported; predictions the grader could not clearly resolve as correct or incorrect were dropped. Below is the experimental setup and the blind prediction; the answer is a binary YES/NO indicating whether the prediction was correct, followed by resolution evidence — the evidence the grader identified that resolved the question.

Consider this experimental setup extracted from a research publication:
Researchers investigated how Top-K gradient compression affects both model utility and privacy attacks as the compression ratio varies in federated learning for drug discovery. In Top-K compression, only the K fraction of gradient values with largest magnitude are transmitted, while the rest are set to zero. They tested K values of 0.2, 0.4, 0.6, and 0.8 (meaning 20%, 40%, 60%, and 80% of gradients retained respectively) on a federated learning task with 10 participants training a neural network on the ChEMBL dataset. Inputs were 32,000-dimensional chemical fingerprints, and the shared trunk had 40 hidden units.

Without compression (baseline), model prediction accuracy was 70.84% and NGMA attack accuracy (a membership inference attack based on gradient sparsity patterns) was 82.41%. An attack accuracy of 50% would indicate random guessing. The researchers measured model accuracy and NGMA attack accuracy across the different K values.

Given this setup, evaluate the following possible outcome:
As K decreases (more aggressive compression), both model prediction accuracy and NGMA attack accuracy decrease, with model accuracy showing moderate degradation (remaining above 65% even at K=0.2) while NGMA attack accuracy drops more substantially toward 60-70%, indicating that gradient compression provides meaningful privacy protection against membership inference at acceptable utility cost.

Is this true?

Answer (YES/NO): NO